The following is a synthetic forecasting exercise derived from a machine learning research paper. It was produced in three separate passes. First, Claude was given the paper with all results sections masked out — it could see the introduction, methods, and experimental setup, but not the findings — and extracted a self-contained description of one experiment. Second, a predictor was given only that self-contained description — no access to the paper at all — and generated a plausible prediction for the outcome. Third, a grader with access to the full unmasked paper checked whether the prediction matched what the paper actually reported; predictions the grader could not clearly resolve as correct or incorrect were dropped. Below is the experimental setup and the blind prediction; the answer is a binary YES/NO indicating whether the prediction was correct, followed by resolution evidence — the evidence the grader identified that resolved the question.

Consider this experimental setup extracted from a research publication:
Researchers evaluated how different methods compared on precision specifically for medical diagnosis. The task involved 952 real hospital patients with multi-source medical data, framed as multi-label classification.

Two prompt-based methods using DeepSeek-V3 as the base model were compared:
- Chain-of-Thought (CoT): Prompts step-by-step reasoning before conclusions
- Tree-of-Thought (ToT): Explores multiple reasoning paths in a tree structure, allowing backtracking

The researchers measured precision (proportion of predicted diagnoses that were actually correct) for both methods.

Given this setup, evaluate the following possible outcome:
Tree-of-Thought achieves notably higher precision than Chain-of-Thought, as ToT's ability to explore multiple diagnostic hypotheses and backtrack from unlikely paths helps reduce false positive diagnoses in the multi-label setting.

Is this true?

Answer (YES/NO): NO